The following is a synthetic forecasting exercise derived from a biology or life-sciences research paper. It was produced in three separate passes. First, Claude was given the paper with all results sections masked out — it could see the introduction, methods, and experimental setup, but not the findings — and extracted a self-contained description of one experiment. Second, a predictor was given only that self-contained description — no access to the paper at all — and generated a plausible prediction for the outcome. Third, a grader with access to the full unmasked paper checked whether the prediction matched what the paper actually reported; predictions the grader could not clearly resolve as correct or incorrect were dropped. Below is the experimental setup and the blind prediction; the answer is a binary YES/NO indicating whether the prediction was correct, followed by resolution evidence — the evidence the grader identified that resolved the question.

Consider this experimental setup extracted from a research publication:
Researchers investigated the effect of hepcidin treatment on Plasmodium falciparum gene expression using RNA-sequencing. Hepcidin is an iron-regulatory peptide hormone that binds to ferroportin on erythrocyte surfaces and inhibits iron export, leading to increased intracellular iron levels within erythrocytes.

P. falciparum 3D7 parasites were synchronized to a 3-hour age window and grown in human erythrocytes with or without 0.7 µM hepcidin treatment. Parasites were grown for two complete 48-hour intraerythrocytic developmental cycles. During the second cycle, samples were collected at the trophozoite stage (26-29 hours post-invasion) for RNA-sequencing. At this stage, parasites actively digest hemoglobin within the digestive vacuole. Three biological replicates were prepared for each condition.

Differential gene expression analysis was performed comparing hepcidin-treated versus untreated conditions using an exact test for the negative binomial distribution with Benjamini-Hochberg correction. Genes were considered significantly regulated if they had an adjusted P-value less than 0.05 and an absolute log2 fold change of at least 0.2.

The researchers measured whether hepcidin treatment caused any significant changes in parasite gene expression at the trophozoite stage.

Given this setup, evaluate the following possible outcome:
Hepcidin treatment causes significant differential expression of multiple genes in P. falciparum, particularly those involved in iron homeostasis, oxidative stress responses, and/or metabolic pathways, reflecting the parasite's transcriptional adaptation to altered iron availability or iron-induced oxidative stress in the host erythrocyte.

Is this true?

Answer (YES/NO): NO